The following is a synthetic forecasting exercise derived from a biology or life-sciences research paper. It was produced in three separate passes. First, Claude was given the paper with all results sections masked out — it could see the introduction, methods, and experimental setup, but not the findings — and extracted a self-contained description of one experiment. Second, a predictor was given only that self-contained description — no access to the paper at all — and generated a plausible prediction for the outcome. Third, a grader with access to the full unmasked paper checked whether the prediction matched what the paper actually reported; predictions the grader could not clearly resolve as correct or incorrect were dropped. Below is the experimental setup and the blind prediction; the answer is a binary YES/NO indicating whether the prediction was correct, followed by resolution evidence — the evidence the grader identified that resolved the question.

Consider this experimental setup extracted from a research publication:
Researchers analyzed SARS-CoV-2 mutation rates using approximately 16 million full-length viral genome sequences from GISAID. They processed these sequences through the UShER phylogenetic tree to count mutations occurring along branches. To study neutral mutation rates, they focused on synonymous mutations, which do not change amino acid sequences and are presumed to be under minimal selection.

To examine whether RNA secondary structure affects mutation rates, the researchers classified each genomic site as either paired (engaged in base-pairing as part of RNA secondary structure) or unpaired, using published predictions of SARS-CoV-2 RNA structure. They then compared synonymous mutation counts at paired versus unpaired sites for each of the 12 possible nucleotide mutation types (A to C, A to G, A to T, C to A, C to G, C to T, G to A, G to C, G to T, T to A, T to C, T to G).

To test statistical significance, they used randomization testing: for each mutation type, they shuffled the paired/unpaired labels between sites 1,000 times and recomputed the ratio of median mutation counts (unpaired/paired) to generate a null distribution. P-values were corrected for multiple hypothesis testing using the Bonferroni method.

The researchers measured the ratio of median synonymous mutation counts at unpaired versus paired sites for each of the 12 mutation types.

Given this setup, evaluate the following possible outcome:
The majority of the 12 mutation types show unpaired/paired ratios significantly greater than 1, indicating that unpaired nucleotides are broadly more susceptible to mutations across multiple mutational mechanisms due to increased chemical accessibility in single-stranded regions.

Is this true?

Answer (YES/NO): YES